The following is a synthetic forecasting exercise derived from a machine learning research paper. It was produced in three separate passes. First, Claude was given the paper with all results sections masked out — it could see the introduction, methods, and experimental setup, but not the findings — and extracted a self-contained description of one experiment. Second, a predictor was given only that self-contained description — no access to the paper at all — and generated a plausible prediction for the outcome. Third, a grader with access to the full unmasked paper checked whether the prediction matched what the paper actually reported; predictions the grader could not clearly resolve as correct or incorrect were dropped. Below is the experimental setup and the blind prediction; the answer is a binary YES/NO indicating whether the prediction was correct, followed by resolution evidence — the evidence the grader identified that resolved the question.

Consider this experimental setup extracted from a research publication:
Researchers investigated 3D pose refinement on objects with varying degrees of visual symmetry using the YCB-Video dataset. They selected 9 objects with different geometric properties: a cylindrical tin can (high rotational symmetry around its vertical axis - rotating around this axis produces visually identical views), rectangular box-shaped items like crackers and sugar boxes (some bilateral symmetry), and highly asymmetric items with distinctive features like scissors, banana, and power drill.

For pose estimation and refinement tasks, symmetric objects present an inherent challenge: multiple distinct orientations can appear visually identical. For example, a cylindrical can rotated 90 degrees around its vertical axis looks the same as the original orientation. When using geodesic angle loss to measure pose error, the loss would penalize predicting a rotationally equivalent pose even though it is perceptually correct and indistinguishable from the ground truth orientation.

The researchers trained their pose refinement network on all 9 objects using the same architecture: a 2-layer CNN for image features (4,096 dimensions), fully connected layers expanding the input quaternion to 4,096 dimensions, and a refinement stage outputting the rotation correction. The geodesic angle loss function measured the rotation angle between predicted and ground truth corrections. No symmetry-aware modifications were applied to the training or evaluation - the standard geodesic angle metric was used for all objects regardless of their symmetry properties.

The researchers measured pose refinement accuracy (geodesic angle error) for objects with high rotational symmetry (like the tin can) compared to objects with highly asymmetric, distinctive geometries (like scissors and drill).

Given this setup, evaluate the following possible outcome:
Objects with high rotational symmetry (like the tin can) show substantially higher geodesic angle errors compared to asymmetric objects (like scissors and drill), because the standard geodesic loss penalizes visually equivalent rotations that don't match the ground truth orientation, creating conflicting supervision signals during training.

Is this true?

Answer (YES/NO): YES